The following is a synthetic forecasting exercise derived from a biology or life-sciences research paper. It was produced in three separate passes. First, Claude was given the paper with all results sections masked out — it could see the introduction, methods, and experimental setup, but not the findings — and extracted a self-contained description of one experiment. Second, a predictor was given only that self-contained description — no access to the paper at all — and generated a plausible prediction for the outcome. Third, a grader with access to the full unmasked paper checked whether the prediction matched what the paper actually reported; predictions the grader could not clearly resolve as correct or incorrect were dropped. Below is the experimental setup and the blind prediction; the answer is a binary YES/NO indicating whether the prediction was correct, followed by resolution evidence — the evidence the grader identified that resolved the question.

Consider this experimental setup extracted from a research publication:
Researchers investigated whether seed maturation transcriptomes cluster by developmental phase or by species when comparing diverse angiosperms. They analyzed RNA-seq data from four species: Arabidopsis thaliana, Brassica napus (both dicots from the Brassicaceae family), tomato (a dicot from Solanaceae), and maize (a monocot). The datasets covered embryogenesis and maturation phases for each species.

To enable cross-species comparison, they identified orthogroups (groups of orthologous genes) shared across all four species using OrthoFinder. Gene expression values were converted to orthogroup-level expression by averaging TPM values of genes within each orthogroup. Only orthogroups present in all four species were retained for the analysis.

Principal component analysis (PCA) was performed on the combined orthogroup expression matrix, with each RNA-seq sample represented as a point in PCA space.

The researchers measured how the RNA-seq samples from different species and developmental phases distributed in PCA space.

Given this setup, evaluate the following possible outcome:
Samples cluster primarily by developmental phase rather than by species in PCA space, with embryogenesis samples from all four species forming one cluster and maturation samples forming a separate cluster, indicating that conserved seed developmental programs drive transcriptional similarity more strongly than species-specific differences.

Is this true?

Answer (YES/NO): NO